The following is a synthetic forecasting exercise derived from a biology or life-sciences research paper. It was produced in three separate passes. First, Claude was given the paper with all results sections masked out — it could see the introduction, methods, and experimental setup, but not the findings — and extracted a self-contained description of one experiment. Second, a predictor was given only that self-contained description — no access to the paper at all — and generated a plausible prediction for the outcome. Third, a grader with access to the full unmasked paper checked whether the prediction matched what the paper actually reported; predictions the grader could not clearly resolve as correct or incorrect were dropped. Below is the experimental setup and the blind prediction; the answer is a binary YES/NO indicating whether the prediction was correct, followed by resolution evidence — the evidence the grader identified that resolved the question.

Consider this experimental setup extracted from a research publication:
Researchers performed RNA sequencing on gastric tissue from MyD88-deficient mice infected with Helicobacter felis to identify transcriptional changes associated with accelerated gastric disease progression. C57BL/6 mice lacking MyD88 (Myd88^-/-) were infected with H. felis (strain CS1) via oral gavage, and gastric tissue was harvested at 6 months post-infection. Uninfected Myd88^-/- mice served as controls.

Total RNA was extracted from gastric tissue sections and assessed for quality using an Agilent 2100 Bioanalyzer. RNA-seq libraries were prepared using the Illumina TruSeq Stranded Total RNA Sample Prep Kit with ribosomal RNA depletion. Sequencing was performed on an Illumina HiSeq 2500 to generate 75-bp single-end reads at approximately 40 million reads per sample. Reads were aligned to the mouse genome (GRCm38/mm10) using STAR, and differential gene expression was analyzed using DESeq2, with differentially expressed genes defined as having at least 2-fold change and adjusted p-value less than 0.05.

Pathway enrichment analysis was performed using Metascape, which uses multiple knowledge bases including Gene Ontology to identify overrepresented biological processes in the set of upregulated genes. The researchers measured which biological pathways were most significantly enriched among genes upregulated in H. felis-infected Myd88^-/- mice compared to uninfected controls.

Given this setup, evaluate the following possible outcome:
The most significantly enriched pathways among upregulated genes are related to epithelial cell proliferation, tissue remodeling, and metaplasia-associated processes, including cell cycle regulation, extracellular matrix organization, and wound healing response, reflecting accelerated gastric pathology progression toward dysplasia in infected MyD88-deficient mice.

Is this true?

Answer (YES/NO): NO